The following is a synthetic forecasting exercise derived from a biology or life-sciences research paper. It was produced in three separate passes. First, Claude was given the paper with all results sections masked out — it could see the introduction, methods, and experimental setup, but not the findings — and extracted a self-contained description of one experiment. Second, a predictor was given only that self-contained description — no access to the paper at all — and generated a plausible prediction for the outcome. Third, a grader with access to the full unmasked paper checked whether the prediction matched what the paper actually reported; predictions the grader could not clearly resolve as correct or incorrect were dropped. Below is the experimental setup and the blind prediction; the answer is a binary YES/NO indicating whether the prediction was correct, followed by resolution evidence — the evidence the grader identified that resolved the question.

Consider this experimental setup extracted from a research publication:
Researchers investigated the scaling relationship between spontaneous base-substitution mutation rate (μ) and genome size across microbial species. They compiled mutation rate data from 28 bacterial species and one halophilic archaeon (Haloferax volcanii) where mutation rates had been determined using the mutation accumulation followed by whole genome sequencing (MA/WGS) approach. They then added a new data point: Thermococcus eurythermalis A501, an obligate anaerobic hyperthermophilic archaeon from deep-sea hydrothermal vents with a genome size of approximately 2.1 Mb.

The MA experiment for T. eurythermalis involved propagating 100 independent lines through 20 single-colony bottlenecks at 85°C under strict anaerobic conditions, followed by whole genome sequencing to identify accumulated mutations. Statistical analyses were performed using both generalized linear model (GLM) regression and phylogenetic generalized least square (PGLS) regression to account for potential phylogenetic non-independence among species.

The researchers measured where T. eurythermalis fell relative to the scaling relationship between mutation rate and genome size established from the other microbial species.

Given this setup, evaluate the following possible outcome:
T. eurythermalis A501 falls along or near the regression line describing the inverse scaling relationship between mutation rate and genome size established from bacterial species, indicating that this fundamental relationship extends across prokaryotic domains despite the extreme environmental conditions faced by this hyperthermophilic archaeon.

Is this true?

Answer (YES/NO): YES